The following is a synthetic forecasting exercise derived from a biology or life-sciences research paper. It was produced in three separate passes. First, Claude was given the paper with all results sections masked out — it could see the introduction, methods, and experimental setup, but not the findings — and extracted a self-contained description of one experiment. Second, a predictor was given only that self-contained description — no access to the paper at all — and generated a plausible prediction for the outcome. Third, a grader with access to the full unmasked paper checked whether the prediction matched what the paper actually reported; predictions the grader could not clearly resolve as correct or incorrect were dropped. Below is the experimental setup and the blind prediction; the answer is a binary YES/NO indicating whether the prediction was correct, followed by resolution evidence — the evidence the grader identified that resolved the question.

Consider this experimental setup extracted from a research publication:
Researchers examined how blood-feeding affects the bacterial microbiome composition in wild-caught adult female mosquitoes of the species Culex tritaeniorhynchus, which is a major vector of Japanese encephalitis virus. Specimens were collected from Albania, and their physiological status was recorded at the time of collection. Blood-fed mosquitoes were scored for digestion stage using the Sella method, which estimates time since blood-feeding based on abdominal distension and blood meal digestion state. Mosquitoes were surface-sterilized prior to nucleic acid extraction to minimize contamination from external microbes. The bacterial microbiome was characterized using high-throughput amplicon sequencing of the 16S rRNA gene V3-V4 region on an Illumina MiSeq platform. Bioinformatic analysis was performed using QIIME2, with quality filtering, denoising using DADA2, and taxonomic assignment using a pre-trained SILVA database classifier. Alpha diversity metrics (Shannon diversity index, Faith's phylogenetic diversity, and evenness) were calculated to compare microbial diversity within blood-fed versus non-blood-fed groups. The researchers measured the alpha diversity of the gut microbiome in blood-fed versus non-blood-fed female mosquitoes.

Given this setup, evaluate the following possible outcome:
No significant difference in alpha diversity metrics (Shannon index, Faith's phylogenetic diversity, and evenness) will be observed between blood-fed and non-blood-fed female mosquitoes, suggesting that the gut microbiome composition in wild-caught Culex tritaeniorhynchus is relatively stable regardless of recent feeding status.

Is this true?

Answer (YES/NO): YES